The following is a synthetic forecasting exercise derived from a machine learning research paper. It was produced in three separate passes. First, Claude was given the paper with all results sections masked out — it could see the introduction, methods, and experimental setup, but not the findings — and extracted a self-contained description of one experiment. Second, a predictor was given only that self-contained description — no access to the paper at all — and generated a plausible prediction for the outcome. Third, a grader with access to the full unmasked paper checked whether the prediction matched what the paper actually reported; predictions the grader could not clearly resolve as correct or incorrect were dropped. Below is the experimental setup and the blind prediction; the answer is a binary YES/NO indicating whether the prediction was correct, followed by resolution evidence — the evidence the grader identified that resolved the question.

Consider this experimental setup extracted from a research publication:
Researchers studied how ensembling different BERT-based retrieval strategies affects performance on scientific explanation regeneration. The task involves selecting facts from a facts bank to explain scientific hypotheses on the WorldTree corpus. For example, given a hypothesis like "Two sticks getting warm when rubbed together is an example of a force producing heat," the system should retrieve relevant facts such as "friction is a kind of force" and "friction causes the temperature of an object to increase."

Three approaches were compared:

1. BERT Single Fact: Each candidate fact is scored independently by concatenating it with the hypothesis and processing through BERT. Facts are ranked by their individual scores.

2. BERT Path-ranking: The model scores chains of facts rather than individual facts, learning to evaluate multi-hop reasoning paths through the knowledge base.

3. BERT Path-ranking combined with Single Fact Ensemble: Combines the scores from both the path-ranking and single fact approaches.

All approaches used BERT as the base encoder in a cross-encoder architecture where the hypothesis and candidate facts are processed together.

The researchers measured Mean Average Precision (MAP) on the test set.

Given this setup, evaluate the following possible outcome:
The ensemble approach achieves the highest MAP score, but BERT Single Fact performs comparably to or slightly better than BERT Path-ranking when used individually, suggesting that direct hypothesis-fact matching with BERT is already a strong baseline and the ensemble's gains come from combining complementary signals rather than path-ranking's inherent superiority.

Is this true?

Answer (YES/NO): YES